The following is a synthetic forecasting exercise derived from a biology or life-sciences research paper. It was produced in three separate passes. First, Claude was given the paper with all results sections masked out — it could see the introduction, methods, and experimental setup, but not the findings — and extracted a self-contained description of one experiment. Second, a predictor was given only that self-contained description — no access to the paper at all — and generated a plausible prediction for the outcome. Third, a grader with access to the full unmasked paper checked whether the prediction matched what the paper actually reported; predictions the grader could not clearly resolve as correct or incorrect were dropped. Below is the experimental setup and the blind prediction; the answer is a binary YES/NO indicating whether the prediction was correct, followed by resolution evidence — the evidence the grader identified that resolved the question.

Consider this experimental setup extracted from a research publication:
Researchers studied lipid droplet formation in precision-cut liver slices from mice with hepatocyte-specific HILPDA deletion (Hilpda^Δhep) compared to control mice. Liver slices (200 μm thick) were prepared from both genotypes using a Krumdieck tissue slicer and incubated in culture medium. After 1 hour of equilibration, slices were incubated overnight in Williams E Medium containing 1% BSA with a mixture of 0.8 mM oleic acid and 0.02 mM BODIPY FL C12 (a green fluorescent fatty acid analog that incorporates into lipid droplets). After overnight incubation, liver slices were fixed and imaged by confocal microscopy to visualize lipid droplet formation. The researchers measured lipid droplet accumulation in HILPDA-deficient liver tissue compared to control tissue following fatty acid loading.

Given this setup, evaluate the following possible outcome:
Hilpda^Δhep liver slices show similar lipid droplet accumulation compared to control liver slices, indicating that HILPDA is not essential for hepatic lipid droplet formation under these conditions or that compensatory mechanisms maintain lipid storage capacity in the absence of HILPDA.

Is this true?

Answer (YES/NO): NO